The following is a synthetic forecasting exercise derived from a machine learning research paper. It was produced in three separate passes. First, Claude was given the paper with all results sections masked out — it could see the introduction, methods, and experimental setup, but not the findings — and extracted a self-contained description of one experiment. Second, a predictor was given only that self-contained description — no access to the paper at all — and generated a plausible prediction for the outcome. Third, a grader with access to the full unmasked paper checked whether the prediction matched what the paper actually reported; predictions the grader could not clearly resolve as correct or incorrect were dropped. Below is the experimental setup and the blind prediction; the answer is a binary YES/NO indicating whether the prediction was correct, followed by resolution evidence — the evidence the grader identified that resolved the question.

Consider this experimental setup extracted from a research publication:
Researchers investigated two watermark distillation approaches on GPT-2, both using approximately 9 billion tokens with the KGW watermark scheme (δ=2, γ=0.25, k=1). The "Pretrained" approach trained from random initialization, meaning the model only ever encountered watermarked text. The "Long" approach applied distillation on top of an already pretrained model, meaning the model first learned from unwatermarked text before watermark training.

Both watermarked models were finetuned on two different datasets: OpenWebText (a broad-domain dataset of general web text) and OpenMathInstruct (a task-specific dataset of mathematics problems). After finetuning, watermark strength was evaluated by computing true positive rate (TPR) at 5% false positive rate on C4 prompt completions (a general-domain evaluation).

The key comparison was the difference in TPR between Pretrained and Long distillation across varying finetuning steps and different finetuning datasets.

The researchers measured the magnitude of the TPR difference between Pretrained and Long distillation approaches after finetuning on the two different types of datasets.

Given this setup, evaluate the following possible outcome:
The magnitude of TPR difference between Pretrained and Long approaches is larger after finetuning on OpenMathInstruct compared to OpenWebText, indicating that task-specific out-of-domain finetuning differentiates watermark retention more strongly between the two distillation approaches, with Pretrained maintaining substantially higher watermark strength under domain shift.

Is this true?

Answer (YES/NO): YES